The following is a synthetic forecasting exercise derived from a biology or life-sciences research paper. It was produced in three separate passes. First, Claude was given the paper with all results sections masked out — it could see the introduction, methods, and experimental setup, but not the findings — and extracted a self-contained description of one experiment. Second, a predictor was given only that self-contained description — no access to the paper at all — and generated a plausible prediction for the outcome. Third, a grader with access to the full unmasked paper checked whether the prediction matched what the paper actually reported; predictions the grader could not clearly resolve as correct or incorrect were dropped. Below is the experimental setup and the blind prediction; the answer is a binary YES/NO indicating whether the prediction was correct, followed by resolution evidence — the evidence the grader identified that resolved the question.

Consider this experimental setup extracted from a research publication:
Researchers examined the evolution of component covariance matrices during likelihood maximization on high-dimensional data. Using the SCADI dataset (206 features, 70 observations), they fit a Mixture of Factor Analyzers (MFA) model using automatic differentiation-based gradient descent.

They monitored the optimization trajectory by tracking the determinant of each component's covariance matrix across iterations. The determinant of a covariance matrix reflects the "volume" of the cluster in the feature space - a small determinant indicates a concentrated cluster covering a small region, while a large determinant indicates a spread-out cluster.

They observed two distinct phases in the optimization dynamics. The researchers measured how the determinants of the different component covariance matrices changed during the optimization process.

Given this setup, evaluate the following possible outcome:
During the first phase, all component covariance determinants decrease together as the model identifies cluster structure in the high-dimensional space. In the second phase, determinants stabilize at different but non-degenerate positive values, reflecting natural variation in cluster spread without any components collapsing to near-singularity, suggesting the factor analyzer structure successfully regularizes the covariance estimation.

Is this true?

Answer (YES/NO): NO